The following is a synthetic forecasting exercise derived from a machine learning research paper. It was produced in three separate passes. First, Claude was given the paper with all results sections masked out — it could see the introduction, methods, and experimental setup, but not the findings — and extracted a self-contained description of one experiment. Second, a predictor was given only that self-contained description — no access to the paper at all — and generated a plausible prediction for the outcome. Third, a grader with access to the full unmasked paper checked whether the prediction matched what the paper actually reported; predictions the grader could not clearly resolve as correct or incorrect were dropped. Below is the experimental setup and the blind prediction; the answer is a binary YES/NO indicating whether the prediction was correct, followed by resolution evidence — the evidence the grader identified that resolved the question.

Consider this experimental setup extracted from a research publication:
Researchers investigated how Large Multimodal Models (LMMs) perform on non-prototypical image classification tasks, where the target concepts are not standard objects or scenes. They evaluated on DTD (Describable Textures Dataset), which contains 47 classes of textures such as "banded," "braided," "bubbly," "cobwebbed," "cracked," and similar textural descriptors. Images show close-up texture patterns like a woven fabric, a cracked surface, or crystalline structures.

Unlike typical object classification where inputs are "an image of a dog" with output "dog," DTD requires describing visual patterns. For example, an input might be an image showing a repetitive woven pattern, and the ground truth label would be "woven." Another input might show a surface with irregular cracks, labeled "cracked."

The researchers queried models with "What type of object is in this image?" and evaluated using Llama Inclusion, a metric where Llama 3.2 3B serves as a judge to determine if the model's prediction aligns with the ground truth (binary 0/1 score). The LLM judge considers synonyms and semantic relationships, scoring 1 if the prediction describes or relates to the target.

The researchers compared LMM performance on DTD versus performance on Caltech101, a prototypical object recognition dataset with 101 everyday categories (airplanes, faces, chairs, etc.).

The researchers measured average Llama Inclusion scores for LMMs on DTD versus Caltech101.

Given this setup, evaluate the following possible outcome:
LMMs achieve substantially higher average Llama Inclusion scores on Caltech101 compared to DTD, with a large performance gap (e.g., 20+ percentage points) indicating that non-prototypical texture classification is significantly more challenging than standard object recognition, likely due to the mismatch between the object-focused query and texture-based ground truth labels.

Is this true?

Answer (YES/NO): YES